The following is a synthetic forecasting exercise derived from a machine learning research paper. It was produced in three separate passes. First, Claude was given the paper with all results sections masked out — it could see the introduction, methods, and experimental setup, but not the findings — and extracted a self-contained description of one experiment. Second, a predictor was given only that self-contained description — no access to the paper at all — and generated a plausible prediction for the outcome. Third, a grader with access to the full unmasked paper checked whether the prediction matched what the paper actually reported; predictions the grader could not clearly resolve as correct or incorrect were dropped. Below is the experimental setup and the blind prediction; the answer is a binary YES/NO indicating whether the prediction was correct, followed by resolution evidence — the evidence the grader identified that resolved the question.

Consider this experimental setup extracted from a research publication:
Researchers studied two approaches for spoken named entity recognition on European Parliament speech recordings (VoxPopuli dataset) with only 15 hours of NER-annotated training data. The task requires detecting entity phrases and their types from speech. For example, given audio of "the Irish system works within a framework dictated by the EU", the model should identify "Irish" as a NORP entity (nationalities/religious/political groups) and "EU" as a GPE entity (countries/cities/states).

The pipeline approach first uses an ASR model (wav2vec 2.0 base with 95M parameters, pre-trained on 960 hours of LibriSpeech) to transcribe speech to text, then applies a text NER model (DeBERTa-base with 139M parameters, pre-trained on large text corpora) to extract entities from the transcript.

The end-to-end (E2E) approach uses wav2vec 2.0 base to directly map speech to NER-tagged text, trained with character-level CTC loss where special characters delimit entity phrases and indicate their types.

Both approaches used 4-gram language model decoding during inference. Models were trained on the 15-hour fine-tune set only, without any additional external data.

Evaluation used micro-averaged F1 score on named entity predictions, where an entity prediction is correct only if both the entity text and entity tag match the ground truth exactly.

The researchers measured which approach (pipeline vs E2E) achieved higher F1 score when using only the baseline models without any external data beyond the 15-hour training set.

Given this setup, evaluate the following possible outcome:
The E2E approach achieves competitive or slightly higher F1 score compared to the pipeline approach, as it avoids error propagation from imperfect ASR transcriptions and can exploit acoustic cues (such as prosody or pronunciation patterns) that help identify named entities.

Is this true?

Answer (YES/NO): NO